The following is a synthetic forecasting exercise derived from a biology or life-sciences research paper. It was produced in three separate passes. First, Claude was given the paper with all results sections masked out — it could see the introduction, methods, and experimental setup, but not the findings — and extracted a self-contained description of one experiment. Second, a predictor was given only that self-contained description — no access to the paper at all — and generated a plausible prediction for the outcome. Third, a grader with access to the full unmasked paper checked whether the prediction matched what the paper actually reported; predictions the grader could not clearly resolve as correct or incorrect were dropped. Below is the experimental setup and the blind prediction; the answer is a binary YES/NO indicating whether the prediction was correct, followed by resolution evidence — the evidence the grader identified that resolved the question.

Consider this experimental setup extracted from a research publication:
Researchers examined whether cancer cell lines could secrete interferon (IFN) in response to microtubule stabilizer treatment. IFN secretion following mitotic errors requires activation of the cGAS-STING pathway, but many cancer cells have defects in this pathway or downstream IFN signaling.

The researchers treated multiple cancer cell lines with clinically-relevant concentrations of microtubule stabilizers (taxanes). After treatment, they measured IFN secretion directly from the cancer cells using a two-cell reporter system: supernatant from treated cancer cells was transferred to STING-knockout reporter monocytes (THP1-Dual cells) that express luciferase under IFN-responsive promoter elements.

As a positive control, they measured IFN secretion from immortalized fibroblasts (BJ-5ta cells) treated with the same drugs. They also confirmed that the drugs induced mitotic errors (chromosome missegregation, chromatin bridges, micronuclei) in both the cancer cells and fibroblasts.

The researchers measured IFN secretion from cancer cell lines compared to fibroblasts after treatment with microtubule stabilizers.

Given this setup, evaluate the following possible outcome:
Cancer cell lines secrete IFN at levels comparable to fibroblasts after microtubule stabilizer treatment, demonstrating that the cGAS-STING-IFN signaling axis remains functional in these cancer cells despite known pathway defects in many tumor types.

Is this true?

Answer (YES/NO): NO